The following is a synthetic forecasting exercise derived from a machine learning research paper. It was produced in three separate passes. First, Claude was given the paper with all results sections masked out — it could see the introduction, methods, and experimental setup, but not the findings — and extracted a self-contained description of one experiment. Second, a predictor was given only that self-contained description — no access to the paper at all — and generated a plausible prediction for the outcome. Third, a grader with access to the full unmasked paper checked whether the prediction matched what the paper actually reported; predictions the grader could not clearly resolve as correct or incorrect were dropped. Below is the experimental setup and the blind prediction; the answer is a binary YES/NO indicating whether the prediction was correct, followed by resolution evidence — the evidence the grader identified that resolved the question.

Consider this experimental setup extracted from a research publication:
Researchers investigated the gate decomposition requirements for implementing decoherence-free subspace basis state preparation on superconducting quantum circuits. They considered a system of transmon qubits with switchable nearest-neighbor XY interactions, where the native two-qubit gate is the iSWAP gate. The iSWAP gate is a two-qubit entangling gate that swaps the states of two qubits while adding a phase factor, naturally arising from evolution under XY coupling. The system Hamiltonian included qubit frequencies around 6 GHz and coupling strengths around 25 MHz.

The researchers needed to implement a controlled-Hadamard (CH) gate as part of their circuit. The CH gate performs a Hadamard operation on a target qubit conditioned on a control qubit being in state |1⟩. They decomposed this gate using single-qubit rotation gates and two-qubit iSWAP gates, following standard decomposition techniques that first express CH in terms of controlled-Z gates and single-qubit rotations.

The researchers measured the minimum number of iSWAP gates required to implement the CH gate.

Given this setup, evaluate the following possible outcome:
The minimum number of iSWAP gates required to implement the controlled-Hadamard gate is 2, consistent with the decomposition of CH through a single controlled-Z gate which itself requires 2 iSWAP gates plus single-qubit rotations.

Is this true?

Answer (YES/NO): YES